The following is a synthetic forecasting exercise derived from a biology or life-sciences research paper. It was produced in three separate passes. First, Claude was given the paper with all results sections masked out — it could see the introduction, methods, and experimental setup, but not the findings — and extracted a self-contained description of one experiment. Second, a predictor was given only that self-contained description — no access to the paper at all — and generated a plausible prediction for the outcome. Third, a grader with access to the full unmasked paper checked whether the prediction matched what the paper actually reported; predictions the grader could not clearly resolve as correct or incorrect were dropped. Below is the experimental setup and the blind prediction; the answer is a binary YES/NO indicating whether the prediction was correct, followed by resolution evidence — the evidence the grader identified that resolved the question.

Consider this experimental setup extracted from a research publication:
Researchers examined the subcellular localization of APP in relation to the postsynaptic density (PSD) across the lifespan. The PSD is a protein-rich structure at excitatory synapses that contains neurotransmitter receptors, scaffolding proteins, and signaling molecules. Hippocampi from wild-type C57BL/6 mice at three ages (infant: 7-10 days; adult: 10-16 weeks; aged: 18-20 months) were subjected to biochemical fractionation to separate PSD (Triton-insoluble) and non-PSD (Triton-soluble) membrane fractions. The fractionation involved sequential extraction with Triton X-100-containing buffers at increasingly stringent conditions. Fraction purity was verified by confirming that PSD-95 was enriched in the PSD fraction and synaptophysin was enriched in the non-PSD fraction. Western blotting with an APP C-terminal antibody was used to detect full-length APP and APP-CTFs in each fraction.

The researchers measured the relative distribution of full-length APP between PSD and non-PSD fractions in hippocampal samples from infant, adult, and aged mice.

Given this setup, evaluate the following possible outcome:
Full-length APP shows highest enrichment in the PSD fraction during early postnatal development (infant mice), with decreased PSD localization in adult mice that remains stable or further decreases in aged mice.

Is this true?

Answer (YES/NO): YES